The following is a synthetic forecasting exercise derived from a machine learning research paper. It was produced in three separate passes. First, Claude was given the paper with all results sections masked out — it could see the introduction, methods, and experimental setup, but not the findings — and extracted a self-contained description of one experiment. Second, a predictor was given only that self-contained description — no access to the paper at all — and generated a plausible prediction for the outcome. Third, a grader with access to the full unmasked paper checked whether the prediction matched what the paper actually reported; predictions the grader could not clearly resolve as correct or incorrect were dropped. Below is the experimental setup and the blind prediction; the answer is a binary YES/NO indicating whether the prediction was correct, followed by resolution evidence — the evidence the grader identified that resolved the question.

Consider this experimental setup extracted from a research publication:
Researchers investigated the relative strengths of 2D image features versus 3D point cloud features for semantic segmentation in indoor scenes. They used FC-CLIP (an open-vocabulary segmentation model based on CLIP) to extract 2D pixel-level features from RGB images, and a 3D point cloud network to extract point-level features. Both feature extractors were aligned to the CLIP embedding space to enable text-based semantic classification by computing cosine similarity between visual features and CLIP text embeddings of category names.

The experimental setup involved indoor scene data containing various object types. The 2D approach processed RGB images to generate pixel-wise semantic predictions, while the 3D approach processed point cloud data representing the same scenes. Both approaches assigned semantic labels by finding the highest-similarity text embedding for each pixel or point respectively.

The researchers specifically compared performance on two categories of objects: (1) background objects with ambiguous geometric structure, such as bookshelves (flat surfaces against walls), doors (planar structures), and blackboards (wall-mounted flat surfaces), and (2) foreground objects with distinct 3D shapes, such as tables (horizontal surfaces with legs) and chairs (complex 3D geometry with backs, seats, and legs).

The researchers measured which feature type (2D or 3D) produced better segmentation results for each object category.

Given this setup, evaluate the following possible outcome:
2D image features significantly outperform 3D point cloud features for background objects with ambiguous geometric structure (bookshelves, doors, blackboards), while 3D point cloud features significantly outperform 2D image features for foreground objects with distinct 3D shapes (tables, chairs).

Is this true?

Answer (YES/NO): NO